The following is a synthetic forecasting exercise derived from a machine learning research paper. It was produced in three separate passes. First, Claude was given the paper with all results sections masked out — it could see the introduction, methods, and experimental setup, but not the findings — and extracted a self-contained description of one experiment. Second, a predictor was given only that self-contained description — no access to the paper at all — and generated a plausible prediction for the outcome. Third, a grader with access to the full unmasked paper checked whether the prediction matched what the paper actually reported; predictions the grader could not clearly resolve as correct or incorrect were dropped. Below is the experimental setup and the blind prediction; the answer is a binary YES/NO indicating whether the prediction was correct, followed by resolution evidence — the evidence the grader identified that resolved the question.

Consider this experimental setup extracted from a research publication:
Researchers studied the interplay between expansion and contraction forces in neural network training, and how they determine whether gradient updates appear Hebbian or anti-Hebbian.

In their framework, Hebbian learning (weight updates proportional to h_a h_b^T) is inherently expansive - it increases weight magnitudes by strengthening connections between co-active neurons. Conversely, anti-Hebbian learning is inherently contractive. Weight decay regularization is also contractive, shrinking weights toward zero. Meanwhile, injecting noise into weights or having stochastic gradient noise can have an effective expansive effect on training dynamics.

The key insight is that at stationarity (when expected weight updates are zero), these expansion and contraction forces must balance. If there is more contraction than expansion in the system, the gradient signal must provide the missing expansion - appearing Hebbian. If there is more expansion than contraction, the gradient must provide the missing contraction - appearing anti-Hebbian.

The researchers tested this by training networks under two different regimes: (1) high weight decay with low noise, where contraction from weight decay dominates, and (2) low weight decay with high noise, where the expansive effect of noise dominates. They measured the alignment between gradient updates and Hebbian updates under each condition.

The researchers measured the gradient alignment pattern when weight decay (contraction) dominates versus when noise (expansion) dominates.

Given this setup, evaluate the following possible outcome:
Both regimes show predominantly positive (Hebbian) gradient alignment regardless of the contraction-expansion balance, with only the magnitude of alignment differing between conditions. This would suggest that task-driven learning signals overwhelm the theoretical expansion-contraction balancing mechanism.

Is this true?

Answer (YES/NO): NO